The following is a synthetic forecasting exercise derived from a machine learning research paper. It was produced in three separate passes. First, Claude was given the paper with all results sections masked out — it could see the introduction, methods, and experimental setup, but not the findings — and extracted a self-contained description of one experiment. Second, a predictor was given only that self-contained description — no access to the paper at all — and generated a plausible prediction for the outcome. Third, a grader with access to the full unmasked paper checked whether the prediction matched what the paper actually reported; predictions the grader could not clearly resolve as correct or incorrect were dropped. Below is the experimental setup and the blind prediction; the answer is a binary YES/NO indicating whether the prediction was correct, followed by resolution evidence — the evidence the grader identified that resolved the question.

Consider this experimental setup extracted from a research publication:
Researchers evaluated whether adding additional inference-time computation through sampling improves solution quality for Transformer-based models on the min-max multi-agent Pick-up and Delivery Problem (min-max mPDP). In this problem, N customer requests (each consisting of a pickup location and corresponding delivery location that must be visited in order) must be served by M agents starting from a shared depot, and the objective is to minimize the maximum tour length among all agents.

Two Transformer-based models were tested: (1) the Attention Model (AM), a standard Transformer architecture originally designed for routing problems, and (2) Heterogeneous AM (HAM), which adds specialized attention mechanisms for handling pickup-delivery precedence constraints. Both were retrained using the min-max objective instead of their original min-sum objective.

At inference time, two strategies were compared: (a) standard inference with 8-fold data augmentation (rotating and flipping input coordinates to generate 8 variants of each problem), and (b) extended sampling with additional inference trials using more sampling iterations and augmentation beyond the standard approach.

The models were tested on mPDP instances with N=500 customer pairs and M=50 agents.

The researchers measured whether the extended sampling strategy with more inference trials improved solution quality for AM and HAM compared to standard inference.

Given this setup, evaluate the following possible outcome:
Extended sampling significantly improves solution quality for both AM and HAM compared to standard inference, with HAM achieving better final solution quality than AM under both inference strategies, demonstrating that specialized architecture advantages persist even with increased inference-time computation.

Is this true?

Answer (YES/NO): NO